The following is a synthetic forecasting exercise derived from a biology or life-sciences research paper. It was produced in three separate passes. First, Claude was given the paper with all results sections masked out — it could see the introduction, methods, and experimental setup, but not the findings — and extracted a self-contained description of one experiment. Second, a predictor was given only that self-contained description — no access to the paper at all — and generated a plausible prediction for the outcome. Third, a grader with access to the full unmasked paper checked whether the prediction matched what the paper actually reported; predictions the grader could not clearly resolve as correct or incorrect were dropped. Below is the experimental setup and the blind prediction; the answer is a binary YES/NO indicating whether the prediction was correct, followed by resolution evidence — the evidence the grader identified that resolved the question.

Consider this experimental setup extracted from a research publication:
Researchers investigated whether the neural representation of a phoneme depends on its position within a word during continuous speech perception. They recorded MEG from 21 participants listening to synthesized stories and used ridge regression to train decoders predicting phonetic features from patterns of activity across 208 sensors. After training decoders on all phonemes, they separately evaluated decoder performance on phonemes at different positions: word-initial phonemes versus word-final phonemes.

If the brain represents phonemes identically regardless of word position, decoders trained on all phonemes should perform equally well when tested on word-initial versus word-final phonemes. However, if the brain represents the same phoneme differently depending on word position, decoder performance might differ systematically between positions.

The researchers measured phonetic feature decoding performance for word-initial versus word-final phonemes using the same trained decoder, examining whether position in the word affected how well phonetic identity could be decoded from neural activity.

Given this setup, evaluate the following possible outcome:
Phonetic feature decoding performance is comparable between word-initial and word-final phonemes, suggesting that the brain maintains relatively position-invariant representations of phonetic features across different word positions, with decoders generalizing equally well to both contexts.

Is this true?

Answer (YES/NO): NO